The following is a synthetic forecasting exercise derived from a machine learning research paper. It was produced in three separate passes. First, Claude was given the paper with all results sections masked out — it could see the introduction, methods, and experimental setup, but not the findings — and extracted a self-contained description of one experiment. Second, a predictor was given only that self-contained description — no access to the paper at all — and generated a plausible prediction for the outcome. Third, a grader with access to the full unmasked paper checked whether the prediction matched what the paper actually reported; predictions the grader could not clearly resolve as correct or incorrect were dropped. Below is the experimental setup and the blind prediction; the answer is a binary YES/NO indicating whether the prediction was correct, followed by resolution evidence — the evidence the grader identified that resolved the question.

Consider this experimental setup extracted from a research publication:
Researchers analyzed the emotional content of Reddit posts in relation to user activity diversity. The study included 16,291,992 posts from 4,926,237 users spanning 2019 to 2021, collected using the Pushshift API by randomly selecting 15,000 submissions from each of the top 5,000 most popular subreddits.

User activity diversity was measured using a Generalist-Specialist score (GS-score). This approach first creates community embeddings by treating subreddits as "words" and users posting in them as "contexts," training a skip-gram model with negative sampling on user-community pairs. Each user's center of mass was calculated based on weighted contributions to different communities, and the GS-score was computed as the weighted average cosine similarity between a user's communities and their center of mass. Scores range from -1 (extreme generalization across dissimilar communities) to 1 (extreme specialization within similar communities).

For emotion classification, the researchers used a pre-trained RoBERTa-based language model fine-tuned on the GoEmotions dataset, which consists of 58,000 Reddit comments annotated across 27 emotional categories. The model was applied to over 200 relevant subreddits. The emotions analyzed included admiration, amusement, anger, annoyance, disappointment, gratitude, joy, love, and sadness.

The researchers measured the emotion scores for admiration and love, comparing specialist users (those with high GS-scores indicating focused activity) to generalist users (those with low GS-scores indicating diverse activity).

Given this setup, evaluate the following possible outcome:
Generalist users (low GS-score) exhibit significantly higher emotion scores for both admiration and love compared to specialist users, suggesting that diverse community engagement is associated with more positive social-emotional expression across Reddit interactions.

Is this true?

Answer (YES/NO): YES